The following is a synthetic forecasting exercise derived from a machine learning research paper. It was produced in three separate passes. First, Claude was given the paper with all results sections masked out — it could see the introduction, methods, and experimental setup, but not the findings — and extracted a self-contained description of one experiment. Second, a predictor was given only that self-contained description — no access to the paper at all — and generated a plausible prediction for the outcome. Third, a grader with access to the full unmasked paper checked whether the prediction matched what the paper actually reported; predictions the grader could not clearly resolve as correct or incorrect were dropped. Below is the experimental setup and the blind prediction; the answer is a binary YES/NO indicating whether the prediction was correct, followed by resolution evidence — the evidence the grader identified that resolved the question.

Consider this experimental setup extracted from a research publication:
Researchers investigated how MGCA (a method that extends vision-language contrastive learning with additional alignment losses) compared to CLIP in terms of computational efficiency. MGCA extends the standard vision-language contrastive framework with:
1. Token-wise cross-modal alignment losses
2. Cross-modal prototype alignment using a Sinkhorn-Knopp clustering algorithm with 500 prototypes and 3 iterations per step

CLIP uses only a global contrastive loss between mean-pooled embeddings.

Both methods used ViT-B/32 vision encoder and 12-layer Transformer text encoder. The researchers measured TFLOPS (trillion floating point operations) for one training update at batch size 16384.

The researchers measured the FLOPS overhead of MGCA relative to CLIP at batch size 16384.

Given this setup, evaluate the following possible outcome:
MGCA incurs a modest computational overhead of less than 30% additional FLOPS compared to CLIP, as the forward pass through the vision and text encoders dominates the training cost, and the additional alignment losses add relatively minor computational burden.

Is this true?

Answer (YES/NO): YES